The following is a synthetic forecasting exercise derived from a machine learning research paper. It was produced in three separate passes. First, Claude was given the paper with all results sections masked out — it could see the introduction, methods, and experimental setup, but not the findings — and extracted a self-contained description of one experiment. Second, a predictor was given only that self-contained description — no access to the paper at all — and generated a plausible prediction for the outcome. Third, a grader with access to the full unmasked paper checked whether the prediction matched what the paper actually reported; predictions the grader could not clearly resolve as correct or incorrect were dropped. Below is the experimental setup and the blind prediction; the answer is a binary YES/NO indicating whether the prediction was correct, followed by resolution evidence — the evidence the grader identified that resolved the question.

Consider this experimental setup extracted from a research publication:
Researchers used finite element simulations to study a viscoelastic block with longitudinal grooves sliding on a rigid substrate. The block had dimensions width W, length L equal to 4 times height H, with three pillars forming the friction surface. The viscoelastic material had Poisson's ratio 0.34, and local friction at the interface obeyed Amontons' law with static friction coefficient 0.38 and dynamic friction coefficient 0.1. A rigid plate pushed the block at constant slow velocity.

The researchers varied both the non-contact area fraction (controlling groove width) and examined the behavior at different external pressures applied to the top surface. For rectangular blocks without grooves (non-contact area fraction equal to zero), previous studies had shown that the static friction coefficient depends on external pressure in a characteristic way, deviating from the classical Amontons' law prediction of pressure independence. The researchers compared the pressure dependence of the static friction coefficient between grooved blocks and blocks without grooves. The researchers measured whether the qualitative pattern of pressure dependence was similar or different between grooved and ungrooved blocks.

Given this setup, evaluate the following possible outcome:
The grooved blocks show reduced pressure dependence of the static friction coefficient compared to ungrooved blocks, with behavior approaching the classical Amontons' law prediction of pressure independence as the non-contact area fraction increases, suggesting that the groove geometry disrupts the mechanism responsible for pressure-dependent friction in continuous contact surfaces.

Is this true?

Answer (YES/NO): NO